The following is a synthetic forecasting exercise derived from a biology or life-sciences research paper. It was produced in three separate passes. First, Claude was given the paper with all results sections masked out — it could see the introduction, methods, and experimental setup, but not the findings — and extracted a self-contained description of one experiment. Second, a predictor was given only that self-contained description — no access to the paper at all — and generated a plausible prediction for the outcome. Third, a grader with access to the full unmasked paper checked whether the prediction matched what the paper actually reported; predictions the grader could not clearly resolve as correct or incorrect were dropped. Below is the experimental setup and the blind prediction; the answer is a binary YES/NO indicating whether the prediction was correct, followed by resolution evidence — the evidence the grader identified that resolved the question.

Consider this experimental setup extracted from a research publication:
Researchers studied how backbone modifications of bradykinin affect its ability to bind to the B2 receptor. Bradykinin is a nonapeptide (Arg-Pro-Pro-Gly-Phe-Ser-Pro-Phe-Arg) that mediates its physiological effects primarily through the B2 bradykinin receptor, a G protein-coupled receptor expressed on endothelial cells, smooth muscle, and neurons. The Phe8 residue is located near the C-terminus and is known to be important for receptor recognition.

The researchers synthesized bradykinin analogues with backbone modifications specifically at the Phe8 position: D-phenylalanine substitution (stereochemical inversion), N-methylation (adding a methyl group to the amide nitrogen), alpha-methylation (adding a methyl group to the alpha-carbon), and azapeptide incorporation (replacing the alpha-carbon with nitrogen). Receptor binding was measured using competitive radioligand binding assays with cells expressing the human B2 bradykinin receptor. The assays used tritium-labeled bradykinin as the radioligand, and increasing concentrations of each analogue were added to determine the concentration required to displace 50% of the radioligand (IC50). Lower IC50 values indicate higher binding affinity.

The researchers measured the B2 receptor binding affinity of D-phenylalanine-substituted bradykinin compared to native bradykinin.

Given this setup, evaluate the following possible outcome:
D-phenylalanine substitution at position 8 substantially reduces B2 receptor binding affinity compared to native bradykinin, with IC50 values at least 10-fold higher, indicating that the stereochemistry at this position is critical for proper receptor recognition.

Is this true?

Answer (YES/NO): YES